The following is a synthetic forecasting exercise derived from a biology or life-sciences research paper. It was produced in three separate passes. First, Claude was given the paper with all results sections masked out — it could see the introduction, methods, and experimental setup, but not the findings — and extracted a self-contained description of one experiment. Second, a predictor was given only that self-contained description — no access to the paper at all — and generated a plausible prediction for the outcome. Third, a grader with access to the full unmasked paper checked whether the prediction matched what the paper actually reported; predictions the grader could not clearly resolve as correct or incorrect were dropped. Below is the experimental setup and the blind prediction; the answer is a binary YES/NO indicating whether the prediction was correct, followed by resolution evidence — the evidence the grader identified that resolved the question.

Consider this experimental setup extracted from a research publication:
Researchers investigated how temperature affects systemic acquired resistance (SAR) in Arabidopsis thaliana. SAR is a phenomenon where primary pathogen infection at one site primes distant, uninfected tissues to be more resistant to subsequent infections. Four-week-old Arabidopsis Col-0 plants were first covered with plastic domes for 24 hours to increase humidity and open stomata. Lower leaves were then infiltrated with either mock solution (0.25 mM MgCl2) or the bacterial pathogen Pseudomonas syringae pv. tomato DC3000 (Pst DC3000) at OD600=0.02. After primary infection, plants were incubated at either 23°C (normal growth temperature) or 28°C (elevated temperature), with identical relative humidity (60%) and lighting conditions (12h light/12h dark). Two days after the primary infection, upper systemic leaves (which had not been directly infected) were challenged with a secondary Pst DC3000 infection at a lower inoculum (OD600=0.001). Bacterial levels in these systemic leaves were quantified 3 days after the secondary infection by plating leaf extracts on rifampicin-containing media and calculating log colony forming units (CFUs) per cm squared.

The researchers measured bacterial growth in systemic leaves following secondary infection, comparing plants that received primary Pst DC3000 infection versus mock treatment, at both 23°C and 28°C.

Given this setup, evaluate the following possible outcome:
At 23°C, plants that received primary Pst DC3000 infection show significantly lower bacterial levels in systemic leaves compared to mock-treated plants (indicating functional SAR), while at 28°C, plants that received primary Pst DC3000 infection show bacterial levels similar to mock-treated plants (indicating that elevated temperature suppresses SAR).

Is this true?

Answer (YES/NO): YES